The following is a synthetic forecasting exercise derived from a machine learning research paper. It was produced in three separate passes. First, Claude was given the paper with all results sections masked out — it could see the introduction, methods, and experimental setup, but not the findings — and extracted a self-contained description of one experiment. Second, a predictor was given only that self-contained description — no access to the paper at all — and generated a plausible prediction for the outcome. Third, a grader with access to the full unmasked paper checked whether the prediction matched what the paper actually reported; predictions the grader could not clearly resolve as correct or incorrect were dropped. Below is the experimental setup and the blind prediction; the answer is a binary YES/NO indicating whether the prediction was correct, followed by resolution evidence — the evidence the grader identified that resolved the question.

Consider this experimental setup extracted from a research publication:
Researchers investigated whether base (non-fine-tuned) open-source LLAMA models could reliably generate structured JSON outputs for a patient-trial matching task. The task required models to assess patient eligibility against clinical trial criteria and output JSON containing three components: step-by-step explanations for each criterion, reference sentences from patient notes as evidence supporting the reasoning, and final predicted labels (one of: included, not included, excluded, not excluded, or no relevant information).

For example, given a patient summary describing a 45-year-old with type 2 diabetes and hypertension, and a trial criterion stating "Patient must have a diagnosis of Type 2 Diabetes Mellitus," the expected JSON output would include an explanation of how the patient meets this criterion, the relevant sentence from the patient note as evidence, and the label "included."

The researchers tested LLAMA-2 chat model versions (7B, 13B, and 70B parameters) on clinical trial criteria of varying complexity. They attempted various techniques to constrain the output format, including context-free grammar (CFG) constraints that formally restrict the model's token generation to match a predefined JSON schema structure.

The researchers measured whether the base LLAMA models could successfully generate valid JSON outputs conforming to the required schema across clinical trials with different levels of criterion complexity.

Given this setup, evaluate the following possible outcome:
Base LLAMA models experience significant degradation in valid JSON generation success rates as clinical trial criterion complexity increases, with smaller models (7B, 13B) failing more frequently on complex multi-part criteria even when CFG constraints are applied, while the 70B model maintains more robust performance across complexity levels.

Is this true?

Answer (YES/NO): NO